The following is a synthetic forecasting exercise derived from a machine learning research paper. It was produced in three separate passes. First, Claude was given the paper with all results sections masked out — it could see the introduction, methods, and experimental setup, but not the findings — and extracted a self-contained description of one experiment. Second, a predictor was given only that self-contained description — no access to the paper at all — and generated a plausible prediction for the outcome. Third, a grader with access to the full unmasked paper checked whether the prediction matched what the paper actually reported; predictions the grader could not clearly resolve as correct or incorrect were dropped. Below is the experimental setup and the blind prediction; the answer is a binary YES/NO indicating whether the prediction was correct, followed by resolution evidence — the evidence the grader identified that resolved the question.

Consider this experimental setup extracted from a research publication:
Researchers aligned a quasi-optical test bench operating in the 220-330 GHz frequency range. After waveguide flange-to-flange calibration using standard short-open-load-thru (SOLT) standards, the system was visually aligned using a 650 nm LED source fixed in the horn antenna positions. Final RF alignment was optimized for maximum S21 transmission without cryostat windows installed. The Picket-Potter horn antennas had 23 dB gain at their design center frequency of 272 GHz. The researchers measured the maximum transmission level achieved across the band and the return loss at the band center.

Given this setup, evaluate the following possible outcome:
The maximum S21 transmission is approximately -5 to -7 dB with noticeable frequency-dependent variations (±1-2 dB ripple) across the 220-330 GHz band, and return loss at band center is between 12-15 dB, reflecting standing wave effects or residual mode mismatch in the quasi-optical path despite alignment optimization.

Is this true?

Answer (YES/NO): NO